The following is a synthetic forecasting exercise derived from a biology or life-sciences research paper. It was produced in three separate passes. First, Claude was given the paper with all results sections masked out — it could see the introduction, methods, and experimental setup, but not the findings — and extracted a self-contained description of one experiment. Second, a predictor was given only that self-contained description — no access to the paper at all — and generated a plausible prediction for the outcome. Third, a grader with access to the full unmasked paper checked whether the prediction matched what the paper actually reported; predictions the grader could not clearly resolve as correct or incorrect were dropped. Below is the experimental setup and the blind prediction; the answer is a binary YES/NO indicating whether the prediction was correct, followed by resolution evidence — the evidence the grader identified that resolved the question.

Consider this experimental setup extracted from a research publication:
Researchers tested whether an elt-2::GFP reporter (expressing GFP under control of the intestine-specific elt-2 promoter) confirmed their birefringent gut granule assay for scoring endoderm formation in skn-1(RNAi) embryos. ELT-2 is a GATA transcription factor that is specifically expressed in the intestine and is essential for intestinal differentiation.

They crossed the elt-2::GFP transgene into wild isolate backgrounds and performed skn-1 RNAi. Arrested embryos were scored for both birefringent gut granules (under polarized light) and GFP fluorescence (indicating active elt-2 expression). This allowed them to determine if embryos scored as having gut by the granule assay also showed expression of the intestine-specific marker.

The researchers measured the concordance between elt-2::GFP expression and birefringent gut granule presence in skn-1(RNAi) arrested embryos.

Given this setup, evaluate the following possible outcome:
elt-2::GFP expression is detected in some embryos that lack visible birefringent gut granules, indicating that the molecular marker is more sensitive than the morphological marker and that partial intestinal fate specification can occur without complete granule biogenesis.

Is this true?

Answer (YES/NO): NO